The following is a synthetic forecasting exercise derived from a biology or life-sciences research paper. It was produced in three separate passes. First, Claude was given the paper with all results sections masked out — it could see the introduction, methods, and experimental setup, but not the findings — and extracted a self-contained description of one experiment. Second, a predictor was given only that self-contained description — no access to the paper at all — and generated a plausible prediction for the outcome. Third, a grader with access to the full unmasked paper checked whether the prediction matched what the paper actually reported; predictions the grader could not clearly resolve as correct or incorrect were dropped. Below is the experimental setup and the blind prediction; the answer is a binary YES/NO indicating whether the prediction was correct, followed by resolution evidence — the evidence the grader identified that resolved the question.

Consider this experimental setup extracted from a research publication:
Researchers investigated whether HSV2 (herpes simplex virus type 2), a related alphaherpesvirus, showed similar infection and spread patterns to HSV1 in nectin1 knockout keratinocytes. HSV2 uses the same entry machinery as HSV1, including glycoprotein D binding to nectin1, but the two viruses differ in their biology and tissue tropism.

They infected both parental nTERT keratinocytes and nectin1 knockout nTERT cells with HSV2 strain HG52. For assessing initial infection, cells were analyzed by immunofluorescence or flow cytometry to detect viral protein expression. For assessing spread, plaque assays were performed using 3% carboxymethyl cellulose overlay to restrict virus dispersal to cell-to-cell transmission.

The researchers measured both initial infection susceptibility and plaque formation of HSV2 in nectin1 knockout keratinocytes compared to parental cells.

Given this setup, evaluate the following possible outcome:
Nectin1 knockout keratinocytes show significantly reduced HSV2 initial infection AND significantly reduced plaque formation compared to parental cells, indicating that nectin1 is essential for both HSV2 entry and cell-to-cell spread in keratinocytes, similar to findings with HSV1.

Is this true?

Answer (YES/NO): NO